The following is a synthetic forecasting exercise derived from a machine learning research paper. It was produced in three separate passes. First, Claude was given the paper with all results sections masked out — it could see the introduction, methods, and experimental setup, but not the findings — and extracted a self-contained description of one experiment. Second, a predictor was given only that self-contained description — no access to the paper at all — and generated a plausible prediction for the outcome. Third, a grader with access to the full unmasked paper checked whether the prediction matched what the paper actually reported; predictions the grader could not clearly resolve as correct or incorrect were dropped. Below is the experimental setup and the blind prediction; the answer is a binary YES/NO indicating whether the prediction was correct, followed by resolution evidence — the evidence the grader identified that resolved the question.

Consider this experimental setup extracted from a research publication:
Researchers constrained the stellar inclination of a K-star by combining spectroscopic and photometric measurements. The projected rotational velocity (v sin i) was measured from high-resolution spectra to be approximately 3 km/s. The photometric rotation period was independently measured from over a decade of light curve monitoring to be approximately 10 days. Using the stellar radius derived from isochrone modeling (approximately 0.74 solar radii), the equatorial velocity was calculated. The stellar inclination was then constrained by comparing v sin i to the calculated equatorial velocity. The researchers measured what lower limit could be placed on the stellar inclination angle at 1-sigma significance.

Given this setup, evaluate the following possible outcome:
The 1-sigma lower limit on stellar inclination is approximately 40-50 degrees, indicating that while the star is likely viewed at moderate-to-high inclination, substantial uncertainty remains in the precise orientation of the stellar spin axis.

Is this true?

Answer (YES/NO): NO